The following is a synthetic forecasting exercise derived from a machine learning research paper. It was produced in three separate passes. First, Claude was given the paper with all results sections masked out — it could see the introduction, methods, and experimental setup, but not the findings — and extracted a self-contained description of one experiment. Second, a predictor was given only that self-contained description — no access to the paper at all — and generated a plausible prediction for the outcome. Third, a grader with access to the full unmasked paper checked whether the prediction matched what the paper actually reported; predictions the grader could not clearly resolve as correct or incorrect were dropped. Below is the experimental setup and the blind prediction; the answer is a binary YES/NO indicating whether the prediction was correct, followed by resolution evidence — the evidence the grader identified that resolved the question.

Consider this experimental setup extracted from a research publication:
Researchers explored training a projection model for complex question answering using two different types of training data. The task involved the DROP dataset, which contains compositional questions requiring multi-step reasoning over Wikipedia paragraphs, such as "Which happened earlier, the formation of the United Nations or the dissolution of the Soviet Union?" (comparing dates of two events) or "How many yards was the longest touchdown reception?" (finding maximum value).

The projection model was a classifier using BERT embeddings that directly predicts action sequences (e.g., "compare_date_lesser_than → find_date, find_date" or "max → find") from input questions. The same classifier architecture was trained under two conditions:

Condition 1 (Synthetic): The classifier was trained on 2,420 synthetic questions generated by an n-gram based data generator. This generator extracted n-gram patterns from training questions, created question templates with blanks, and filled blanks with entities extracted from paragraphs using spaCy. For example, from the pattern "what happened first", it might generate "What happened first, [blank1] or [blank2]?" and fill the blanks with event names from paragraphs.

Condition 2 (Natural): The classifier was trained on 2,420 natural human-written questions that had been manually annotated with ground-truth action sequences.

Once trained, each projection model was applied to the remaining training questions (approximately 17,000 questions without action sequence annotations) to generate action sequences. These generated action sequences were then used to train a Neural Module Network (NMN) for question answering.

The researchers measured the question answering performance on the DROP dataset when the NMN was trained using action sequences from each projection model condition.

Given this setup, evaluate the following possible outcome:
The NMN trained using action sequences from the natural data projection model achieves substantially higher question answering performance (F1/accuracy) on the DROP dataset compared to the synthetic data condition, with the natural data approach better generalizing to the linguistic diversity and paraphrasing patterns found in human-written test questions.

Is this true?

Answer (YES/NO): NO